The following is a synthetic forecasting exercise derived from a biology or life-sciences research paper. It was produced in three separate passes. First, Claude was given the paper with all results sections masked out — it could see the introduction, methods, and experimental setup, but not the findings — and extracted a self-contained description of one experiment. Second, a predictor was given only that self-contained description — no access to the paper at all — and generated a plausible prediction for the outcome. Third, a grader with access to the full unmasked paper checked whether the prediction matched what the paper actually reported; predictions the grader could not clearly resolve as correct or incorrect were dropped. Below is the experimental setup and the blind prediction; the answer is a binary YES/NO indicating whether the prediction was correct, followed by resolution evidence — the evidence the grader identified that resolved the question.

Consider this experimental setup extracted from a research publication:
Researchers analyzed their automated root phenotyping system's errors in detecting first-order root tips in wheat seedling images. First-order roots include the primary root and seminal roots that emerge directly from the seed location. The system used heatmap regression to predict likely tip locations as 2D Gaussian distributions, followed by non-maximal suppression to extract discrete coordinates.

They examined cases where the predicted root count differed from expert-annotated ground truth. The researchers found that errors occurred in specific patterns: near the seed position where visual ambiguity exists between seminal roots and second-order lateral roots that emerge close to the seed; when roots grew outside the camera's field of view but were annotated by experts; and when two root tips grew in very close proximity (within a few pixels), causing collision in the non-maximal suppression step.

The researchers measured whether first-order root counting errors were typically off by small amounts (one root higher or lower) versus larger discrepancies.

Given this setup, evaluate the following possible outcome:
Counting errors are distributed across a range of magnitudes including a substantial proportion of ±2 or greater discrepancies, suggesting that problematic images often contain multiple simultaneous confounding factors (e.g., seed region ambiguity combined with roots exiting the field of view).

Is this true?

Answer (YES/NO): NO